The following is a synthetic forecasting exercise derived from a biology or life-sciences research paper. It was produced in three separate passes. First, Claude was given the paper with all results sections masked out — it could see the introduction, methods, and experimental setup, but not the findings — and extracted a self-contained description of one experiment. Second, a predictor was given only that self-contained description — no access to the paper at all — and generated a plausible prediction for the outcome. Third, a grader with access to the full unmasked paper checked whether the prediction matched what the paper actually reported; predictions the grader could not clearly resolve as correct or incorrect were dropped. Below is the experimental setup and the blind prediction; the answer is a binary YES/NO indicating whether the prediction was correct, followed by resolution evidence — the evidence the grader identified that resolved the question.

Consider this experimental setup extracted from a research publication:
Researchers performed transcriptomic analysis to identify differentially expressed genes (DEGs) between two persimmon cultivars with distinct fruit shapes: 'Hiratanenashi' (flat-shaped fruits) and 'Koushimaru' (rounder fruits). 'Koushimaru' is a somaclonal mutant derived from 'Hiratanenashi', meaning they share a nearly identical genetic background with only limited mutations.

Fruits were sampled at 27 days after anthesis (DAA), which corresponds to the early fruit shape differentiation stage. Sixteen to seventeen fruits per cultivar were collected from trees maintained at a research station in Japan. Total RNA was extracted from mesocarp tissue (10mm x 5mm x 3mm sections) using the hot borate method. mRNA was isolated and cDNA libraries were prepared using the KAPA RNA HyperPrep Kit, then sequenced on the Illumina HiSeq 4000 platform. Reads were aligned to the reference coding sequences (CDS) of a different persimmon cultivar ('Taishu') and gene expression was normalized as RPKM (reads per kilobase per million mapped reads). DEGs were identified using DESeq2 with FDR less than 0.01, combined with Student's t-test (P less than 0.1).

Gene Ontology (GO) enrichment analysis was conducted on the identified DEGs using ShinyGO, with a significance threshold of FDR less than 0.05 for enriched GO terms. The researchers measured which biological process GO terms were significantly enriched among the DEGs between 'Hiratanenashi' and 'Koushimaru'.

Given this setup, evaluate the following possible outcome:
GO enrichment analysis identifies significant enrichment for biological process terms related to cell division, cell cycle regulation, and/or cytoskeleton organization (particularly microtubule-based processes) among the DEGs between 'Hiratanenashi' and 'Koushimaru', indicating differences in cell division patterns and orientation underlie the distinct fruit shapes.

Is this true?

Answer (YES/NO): NO